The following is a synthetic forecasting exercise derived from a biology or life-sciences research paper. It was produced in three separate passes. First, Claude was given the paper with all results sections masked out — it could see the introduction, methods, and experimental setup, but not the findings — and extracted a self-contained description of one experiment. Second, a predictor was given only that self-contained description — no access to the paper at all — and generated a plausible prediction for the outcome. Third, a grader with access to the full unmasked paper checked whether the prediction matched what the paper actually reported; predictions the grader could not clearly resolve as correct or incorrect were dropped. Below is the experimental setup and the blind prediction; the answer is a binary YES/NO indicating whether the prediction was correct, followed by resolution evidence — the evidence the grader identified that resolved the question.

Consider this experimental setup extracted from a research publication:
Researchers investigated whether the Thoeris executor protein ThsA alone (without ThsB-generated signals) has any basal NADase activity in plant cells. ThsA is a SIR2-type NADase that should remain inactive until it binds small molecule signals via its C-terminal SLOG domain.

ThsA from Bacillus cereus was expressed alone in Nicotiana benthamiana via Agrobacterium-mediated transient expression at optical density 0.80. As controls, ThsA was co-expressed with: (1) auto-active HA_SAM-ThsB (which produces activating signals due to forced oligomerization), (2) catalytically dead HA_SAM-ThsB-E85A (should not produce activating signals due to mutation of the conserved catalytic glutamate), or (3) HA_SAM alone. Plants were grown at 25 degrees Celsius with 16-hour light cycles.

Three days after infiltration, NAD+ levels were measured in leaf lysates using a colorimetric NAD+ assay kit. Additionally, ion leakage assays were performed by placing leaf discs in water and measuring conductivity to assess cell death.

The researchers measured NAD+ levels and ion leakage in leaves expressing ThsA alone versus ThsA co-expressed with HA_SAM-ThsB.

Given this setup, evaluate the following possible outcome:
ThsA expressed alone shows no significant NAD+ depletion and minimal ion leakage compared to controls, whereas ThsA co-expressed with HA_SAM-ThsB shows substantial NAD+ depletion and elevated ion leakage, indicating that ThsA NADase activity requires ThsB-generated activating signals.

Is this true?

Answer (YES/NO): NO